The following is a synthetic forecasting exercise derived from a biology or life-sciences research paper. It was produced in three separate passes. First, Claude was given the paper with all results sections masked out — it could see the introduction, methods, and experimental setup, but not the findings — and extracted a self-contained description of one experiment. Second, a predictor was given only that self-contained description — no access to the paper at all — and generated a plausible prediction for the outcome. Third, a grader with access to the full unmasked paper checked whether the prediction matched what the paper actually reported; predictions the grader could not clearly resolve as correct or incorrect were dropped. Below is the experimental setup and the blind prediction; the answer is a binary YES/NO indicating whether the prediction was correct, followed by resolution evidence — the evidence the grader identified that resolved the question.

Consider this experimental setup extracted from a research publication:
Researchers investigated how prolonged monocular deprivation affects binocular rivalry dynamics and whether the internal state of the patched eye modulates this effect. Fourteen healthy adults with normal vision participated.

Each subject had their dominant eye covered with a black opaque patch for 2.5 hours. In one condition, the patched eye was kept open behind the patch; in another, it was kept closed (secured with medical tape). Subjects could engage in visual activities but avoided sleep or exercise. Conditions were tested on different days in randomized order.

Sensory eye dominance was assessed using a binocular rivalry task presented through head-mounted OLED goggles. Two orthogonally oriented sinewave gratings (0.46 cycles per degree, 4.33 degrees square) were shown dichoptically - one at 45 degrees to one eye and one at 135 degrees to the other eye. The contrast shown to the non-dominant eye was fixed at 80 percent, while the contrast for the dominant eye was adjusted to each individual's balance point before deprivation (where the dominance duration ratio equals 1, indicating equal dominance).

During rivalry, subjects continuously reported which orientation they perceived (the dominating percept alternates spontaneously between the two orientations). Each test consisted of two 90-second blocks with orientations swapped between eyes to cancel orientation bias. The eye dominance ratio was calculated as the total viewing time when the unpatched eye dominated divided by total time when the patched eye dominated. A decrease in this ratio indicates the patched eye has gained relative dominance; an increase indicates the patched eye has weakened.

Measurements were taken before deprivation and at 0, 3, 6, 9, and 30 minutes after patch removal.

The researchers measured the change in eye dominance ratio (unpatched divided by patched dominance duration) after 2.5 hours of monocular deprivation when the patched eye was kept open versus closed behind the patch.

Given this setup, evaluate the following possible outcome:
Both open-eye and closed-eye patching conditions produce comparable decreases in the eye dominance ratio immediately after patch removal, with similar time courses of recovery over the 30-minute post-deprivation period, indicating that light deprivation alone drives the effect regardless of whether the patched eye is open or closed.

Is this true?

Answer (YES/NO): NO